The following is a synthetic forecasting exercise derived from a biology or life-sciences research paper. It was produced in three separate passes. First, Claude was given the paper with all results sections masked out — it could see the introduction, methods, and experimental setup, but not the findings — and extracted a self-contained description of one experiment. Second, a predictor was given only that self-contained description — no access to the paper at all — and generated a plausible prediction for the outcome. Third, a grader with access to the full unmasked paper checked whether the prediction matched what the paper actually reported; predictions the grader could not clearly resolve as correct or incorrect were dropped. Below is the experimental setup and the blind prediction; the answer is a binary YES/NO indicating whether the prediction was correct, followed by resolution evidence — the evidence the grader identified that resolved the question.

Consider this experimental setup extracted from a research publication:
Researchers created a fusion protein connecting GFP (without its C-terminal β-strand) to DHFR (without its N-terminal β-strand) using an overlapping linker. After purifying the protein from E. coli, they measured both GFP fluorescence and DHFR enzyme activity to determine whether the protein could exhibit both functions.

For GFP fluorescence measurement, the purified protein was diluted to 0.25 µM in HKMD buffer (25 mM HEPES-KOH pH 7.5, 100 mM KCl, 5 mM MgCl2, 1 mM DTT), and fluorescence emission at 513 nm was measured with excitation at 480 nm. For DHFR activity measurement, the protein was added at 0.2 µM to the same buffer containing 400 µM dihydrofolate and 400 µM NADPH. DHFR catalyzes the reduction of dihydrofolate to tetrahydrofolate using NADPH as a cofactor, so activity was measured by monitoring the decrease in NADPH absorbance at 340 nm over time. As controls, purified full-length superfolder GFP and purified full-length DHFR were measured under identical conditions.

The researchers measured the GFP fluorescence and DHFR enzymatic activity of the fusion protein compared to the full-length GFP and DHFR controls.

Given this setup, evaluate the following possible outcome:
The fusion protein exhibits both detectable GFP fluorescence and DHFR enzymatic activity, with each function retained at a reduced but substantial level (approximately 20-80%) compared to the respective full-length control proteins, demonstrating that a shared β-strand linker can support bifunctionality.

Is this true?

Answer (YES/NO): NO